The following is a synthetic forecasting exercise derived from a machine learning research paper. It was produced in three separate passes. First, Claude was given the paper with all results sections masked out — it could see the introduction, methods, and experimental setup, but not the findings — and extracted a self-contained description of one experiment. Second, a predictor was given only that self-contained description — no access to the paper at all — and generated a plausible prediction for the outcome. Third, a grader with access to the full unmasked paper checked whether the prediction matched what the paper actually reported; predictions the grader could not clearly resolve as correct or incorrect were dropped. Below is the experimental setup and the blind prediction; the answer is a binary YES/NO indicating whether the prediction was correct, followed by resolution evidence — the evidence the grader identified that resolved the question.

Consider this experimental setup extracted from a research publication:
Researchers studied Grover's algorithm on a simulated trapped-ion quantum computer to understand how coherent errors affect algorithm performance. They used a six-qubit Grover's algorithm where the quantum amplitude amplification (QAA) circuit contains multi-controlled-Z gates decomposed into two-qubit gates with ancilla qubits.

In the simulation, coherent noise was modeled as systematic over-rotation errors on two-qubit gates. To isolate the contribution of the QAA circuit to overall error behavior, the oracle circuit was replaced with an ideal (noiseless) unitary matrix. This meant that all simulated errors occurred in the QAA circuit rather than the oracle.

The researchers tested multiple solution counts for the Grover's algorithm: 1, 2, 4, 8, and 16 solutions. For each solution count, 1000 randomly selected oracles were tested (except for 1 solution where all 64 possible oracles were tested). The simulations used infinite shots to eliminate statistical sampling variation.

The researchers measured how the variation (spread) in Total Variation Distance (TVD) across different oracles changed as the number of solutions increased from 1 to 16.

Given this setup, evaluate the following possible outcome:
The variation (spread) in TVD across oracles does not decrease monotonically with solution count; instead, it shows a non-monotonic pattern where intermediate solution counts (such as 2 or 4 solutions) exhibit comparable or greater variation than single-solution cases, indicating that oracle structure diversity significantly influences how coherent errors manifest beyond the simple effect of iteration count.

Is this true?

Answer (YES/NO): NO